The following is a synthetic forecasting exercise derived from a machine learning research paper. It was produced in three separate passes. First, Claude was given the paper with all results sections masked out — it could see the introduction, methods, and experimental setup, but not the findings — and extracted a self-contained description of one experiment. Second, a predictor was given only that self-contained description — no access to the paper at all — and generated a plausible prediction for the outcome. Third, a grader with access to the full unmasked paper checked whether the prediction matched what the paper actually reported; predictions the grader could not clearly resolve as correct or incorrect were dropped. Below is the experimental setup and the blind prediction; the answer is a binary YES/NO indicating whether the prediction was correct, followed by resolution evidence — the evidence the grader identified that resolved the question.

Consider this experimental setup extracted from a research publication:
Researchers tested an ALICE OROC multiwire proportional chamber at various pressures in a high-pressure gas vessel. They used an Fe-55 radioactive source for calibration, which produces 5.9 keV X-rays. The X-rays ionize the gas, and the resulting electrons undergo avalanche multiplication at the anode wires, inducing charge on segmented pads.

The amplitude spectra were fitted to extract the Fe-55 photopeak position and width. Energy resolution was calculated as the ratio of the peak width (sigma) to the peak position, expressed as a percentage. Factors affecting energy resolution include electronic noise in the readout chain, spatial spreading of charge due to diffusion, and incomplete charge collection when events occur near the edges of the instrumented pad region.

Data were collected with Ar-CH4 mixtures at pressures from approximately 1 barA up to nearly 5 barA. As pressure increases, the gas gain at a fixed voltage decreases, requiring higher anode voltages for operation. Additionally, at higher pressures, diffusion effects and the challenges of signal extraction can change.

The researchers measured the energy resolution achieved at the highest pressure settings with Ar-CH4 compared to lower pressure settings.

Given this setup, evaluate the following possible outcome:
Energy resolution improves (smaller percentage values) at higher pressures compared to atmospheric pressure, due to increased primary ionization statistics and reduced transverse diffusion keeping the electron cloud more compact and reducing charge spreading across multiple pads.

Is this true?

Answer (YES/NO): NO